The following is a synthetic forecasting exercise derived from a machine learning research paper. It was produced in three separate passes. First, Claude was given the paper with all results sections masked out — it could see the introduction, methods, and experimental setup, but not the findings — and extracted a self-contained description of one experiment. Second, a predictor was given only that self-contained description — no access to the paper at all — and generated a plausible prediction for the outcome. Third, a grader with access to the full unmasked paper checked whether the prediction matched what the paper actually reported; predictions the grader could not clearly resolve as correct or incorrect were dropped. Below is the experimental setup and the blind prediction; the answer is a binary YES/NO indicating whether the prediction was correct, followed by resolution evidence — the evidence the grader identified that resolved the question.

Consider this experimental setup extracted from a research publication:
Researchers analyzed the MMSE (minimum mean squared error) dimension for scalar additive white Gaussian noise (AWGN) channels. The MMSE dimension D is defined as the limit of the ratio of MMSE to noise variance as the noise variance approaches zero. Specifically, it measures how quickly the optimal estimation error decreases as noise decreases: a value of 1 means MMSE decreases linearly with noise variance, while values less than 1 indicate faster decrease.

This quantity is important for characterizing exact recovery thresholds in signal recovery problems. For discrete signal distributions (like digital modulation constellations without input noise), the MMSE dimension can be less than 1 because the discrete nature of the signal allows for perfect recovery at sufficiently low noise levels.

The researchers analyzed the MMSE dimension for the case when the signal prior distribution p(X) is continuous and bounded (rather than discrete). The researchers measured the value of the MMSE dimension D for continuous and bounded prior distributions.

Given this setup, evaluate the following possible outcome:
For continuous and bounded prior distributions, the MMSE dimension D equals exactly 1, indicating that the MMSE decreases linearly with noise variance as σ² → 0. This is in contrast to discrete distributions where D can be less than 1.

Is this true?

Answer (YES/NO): YES